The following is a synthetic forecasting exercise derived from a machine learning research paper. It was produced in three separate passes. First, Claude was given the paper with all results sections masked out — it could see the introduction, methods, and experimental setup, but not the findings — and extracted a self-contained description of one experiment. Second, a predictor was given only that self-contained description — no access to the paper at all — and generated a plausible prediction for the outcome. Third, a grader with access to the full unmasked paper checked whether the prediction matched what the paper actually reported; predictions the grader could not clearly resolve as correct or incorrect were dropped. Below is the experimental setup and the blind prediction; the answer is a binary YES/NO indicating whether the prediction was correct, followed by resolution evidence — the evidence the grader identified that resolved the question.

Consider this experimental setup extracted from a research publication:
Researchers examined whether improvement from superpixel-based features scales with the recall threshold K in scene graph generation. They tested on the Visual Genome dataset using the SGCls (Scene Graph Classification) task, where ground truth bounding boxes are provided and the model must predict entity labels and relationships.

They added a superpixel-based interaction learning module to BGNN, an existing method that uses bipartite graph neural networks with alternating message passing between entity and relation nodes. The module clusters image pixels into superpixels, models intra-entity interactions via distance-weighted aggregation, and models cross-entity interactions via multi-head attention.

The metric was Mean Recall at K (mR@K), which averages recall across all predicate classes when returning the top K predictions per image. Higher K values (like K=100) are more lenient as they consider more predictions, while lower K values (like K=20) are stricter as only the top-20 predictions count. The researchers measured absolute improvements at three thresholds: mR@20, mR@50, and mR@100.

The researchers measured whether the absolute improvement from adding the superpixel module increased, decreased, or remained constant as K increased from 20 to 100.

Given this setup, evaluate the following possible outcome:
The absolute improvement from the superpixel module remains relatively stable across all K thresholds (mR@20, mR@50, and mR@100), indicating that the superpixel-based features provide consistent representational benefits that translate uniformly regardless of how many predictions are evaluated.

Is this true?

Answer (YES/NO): NO